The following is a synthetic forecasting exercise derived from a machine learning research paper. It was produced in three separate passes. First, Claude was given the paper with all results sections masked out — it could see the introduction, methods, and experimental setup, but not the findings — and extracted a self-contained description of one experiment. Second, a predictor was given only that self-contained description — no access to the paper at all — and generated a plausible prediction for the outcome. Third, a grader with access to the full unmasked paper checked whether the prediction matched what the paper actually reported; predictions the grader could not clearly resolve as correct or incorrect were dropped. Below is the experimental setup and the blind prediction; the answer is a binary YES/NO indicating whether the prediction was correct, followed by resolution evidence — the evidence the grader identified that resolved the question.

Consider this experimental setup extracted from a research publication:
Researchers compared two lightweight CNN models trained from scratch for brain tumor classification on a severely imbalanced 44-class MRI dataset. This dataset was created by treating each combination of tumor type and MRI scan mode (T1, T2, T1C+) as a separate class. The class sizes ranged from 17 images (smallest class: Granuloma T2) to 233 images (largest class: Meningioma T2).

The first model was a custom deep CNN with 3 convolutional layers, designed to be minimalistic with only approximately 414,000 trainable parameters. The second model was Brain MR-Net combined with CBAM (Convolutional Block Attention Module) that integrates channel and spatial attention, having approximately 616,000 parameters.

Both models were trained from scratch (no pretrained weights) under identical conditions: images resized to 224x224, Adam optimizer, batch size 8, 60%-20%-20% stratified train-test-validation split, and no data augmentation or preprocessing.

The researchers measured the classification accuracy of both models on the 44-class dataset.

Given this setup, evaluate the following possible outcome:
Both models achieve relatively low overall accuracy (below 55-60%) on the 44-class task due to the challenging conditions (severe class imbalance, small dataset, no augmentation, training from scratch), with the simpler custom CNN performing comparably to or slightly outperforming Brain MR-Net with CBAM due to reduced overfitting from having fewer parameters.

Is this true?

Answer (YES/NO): NO